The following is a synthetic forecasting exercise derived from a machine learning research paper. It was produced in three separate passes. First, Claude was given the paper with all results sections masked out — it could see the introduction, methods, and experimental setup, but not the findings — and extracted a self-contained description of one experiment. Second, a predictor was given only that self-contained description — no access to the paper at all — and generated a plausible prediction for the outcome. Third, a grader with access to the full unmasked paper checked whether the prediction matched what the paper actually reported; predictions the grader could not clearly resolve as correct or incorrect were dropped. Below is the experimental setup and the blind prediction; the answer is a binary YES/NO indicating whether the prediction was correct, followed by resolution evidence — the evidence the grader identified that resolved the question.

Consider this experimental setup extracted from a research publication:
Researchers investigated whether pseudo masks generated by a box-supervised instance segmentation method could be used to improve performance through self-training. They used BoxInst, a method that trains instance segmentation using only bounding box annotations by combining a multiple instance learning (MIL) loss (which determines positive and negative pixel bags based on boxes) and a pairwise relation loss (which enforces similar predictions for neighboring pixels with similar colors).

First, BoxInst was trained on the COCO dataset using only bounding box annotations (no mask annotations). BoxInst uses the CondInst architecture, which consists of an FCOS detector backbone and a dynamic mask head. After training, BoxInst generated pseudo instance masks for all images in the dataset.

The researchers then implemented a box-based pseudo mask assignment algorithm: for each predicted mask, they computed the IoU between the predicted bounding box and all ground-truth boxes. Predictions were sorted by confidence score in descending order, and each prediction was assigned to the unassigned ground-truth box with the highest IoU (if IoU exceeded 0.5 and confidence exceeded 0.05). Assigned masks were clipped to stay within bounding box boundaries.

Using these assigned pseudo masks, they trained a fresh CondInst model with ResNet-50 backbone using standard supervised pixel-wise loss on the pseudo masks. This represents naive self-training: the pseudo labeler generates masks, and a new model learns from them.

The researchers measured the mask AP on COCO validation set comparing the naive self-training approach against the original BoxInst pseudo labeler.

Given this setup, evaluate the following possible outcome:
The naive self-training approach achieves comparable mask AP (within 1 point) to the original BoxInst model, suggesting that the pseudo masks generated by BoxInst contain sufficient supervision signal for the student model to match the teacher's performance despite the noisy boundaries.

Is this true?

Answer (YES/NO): YES